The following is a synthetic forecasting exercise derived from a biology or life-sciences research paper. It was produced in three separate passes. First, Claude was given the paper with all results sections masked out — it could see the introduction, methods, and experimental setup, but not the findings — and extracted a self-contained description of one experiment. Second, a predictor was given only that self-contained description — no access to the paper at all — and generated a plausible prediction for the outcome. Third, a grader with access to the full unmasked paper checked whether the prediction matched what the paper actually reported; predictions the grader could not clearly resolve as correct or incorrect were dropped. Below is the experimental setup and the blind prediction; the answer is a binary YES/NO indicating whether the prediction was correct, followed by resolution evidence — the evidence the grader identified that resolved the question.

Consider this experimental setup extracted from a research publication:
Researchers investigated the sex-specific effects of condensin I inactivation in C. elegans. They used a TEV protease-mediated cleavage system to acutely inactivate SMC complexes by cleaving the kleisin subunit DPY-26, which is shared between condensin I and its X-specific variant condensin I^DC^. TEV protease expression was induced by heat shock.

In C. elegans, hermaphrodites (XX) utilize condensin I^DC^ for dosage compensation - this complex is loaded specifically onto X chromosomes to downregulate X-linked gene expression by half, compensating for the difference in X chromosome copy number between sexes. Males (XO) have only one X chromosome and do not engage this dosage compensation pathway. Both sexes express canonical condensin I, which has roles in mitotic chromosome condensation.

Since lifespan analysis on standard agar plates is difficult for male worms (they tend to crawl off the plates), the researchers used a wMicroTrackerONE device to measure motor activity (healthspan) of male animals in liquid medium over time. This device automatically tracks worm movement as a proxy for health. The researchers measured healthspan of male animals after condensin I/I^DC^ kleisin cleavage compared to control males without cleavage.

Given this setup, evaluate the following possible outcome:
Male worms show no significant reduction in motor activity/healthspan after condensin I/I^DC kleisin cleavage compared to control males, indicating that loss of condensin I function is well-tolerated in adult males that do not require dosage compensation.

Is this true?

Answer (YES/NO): YES